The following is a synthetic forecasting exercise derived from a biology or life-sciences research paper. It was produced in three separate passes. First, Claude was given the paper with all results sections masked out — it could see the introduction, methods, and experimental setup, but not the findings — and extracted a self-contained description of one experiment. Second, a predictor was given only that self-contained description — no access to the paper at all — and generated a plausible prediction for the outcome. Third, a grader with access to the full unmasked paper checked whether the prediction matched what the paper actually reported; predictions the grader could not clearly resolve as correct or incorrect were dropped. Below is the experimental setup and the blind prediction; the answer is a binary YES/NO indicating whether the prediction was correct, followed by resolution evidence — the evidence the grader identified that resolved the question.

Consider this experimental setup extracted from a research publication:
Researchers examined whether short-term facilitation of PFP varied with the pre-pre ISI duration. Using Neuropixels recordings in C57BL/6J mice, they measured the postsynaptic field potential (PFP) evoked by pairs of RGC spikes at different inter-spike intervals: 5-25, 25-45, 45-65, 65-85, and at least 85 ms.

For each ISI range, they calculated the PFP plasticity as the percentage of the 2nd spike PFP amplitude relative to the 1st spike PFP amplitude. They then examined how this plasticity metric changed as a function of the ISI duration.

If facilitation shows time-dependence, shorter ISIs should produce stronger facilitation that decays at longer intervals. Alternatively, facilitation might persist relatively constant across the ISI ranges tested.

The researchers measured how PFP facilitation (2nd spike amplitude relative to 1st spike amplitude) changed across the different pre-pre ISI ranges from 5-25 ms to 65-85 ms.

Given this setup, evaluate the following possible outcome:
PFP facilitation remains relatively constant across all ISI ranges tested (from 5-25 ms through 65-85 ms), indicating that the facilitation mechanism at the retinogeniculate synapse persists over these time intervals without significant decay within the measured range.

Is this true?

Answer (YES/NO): NO